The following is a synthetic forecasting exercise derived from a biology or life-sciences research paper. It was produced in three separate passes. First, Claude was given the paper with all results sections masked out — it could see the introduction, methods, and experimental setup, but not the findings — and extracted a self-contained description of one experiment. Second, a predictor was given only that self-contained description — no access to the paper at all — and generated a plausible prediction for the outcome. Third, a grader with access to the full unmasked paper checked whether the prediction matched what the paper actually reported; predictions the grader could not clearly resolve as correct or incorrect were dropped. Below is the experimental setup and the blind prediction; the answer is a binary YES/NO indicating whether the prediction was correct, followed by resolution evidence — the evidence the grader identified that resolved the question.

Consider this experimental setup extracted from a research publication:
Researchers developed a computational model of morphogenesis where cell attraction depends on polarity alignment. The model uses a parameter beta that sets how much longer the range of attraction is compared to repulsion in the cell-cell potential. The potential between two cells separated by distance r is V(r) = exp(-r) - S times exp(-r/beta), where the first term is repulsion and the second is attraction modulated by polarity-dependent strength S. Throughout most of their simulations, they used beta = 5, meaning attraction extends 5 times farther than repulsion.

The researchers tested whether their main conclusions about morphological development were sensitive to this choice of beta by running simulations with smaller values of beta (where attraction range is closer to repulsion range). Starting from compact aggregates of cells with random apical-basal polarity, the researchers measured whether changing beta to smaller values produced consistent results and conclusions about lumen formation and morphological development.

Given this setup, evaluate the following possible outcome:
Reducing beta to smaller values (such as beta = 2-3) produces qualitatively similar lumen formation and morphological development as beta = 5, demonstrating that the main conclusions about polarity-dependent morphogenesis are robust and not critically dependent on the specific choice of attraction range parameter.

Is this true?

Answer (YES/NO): YES